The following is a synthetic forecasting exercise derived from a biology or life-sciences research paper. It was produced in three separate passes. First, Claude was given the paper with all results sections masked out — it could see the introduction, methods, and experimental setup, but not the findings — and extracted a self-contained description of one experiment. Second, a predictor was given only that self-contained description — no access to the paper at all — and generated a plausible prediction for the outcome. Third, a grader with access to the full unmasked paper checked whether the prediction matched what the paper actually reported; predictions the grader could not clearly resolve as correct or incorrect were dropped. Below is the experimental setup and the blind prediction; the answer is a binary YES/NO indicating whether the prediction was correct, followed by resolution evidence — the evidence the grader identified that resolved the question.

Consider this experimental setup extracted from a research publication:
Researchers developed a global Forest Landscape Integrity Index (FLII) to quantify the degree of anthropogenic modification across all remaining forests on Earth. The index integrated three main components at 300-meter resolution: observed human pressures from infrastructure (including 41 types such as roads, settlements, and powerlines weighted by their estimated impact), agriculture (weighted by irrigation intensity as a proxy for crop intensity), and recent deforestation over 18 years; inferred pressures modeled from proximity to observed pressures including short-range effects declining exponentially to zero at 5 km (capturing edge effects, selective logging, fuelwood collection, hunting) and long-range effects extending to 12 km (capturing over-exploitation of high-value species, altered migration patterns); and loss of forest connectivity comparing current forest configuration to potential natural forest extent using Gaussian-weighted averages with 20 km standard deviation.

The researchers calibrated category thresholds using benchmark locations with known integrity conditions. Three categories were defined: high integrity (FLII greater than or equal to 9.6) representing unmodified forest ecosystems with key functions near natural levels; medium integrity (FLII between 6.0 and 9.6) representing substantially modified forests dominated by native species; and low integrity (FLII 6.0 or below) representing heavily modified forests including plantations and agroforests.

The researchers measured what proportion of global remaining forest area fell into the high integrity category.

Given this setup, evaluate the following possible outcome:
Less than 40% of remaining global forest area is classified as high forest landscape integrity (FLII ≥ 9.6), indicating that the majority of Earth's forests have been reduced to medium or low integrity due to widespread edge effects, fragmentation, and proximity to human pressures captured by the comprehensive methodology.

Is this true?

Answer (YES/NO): NO